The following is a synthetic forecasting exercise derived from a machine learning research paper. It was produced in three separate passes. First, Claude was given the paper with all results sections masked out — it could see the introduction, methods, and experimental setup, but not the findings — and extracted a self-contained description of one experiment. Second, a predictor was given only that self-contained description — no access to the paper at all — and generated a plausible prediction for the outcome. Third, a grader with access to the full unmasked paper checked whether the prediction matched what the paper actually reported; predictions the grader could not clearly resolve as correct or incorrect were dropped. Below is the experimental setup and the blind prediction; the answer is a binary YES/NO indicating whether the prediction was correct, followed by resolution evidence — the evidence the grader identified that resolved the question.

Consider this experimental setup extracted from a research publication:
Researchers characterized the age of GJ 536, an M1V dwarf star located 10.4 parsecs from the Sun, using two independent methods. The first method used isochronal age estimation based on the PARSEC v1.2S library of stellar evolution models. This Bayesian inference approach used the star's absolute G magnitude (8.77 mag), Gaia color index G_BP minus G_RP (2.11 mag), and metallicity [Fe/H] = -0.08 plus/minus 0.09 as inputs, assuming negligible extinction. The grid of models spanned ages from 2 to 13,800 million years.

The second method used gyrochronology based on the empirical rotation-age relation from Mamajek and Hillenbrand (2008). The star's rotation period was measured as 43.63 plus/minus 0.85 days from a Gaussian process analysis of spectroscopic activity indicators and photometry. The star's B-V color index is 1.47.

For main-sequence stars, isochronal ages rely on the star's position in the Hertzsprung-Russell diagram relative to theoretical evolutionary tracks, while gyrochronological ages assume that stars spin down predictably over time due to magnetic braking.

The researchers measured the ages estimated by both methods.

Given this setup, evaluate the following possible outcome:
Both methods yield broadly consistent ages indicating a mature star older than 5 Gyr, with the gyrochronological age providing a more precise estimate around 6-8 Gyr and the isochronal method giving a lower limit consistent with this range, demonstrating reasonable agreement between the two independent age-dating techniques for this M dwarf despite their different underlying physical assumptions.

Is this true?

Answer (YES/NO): NO